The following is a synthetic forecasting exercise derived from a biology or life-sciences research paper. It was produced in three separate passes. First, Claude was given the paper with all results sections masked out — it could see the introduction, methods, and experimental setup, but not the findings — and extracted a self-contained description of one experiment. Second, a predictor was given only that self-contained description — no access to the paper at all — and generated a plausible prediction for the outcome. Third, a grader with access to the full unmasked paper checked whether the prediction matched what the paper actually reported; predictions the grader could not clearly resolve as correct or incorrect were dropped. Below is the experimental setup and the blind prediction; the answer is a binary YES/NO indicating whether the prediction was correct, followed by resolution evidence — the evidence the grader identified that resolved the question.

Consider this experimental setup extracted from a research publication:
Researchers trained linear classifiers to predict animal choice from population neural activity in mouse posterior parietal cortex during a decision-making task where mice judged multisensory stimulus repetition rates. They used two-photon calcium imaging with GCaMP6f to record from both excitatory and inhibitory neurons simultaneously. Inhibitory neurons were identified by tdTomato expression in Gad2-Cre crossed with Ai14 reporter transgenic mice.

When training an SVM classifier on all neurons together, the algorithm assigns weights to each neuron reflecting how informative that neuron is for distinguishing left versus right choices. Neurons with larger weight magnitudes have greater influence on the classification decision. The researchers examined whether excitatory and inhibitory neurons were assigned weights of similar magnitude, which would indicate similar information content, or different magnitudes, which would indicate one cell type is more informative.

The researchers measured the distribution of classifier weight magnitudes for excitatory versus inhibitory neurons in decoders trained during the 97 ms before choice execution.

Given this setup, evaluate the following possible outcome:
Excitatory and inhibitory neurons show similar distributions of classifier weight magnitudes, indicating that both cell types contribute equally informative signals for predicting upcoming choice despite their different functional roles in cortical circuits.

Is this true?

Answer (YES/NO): YES